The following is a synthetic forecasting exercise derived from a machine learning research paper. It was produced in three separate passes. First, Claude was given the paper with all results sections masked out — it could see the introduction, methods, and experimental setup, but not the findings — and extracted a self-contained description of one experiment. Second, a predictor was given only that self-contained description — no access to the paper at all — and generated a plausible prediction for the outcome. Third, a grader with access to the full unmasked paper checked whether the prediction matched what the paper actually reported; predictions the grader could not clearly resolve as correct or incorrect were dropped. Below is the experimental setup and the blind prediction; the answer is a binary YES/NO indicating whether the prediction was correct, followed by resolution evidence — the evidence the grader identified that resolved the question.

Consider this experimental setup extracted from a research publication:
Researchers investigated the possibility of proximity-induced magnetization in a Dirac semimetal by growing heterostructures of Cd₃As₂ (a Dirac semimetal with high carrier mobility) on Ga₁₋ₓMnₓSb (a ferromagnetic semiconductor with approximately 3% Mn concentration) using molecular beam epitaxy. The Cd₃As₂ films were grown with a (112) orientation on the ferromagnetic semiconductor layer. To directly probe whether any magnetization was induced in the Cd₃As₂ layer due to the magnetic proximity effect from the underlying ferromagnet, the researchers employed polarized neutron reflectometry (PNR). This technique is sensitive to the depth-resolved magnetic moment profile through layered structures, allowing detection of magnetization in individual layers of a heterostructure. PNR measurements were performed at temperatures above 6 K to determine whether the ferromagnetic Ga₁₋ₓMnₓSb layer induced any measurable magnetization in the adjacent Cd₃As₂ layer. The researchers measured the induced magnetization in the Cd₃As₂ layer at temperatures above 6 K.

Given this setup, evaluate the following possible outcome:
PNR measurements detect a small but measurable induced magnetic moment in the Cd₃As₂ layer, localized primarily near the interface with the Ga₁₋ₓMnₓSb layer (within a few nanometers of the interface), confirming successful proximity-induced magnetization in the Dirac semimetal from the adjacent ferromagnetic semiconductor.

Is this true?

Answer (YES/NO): NO